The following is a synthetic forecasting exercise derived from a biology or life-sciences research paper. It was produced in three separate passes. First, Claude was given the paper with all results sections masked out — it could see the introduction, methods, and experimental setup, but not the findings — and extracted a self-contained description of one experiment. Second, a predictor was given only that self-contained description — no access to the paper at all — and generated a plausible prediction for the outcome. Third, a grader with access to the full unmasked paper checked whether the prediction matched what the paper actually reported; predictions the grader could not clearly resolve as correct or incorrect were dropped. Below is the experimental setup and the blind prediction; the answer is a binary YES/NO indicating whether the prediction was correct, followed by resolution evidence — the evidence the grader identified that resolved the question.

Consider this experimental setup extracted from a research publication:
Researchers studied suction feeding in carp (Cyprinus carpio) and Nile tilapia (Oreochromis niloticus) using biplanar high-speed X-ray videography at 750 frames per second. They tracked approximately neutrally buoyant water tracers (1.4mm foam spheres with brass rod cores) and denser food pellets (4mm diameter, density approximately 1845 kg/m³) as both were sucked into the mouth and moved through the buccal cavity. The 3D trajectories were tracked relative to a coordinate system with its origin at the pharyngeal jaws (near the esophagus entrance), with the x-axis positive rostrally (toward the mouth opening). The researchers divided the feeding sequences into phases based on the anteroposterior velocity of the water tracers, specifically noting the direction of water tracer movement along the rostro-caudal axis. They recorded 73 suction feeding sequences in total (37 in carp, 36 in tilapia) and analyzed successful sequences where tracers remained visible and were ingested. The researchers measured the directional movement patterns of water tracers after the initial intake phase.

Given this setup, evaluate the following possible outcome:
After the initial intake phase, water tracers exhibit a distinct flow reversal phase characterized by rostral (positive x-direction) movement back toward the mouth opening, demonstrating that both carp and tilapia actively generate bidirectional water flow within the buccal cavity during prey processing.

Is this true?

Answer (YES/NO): YES